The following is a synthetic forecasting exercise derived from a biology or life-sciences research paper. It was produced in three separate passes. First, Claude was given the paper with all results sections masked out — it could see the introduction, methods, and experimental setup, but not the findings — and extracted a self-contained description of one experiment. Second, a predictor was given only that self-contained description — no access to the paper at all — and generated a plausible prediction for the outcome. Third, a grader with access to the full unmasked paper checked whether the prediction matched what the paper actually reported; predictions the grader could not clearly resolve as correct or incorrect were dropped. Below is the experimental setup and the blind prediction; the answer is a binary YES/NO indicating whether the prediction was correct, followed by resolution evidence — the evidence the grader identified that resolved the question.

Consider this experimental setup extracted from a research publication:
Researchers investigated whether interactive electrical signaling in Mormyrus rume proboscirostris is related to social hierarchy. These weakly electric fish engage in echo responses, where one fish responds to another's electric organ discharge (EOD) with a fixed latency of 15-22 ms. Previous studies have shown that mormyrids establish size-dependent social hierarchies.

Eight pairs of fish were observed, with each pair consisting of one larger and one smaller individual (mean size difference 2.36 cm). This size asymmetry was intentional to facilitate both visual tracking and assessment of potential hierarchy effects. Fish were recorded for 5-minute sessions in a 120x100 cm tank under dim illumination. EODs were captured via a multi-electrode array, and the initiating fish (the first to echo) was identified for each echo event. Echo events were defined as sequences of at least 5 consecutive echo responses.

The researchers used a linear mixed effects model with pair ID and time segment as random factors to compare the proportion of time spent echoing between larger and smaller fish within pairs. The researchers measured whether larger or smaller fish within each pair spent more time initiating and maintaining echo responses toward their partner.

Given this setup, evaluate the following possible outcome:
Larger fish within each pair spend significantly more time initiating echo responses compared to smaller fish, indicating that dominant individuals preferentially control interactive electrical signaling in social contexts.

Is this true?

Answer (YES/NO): NO